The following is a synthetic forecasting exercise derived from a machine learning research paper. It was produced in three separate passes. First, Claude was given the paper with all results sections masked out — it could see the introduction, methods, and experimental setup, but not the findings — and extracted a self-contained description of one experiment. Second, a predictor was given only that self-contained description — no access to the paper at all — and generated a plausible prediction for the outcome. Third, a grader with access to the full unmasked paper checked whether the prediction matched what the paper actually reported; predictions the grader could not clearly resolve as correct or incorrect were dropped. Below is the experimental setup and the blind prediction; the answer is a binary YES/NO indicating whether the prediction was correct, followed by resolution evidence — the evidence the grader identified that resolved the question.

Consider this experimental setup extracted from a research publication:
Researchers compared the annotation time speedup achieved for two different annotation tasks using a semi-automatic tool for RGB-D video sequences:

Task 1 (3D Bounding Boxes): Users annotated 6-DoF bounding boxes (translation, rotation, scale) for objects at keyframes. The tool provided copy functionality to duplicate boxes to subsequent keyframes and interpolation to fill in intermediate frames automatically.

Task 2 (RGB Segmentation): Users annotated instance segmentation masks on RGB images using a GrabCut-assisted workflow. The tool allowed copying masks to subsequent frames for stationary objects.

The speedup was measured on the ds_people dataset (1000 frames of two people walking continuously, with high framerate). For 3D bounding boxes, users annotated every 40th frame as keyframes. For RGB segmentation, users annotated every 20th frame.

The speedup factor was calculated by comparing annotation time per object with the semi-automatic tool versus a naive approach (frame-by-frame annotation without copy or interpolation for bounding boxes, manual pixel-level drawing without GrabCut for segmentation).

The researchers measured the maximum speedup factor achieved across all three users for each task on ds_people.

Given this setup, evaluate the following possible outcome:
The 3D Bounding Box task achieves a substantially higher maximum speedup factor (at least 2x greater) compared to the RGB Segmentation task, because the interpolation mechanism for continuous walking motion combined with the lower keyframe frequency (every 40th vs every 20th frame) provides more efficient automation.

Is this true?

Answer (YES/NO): YES